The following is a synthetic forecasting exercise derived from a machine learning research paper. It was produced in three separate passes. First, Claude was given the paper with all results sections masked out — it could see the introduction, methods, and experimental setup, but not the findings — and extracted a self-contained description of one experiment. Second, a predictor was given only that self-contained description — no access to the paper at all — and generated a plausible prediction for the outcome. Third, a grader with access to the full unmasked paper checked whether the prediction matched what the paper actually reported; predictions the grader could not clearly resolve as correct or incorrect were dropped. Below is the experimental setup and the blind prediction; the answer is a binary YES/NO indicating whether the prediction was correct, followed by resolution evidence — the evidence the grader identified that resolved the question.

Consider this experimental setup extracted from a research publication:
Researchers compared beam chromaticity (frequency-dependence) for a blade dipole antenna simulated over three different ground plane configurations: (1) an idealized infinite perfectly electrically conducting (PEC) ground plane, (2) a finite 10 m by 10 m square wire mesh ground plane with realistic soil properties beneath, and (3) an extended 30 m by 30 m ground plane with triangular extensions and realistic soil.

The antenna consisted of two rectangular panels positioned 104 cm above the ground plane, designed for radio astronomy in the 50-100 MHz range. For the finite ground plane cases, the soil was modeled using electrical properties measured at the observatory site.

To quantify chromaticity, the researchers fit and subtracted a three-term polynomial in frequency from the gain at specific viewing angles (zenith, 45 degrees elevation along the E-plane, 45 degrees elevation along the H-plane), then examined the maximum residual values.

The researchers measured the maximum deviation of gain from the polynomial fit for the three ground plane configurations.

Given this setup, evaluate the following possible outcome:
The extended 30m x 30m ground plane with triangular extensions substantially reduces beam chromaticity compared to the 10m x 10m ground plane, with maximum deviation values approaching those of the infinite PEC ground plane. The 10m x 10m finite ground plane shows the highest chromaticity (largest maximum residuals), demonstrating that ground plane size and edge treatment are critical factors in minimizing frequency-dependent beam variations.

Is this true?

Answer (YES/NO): NO